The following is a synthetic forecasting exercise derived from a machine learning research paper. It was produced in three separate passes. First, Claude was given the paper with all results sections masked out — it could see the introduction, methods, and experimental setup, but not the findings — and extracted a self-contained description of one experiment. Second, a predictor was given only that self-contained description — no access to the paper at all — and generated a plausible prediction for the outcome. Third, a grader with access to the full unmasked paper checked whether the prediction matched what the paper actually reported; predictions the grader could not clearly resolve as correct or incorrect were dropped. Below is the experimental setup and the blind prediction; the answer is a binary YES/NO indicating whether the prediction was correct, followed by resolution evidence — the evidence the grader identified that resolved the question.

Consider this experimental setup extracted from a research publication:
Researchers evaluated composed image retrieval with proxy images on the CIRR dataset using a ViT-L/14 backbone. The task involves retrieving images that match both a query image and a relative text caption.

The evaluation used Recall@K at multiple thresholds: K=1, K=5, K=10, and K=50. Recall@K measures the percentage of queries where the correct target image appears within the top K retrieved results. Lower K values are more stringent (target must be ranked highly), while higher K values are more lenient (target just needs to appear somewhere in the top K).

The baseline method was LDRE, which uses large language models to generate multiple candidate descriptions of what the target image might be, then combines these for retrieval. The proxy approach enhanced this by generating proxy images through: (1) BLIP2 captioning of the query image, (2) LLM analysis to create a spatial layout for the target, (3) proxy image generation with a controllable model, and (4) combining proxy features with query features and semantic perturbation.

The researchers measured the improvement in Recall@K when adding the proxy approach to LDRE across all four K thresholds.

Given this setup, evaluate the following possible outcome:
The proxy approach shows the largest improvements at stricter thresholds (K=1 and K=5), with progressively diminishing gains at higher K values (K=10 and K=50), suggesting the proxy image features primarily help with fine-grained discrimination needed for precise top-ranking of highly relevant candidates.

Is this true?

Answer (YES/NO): NO